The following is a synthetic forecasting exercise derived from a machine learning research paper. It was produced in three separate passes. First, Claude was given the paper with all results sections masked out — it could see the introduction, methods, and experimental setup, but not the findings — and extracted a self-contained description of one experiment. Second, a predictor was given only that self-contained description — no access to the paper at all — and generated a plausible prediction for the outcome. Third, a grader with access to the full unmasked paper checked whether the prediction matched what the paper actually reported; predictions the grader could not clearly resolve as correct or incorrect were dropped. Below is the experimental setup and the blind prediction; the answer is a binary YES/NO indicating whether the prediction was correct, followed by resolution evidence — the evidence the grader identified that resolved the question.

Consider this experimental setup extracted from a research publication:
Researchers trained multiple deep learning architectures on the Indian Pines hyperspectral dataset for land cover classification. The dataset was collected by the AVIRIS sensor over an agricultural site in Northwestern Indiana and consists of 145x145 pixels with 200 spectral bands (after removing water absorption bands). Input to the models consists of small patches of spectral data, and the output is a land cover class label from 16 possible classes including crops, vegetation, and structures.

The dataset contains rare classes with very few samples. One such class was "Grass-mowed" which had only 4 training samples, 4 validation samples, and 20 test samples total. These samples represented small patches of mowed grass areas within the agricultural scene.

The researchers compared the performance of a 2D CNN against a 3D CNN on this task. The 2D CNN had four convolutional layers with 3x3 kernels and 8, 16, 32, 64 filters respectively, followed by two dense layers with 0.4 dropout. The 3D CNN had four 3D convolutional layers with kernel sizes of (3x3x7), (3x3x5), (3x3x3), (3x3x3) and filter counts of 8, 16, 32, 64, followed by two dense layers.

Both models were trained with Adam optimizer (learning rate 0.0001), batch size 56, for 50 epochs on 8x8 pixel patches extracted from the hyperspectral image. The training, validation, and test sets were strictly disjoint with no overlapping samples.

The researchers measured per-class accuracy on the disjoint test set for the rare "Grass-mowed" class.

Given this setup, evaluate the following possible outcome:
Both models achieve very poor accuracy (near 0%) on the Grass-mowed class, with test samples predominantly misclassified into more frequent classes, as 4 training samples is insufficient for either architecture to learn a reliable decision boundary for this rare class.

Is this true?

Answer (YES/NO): NO